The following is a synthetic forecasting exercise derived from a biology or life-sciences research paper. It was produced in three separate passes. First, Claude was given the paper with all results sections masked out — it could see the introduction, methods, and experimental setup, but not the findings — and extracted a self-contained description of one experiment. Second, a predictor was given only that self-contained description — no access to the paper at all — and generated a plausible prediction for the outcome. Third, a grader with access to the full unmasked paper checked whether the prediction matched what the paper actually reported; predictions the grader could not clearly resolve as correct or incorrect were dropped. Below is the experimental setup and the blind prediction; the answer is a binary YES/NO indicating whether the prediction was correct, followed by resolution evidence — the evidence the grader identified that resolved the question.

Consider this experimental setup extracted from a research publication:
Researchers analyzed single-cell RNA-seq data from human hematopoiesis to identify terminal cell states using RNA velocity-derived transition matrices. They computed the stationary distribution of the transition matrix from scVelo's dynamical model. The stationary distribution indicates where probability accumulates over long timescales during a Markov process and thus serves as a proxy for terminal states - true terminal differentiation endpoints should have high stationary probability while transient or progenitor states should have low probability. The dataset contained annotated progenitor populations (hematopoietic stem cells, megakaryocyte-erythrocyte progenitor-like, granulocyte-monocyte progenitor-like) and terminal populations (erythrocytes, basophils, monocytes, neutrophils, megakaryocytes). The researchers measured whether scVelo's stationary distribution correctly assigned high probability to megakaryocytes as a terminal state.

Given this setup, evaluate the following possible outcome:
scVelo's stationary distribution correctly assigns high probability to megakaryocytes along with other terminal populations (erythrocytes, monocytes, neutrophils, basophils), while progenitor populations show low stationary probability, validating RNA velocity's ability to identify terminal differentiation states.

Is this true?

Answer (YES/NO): NO